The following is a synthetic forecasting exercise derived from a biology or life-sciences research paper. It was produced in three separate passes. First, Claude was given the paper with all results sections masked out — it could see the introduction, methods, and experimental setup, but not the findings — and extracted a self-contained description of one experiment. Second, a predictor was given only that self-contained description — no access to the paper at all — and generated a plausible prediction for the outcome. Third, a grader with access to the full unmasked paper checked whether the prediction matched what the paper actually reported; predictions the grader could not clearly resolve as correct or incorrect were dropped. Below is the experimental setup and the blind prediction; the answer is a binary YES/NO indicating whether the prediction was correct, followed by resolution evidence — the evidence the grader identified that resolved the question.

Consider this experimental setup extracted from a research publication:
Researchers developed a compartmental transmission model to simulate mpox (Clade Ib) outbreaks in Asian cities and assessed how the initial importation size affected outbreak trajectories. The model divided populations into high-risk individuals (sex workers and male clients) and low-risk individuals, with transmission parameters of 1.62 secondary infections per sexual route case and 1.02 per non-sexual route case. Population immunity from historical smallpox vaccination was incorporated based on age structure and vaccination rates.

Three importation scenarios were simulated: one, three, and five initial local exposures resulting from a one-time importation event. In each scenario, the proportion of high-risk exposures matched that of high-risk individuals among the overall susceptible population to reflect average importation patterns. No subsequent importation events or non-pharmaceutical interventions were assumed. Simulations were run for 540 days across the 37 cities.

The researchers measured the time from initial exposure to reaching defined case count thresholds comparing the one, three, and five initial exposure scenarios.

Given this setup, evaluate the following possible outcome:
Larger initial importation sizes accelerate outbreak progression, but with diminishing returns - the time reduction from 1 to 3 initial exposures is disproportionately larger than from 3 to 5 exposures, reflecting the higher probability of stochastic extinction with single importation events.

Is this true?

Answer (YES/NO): NO